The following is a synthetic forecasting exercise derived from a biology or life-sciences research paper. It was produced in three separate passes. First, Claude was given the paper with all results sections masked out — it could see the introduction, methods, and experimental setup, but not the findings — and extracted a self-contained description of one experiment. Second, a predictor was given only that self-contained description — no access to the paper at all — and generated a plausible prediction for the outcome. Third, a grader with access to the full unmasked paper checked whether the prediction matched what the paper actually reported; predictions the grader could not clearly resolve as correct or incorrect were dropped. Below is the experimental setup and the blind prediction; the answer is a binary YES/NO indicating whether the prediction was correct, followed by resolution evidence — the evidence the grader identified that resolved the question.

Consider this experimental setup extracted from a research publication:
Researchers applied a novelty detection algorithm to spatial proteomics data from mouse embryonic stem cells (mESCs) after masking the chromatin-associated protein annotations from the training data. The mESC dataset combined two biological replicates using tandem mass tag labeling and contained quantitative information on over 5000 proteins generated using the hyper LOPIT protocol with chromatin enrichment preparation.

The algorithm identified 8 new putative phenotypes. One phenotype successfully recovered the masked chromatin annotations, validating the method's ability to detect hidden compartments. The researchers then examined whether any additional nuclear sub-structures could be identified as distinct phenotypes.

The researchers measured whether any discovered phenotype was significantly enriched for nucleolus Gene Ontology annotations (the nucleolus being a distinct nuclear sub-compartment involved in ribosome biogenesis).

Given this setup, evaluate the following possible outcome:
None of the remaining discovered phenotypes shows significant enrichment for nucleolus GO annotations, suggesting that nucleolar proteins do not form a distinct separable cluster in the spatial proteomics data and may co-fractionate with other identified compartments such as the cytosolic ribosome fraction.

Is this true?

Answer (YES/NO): NO